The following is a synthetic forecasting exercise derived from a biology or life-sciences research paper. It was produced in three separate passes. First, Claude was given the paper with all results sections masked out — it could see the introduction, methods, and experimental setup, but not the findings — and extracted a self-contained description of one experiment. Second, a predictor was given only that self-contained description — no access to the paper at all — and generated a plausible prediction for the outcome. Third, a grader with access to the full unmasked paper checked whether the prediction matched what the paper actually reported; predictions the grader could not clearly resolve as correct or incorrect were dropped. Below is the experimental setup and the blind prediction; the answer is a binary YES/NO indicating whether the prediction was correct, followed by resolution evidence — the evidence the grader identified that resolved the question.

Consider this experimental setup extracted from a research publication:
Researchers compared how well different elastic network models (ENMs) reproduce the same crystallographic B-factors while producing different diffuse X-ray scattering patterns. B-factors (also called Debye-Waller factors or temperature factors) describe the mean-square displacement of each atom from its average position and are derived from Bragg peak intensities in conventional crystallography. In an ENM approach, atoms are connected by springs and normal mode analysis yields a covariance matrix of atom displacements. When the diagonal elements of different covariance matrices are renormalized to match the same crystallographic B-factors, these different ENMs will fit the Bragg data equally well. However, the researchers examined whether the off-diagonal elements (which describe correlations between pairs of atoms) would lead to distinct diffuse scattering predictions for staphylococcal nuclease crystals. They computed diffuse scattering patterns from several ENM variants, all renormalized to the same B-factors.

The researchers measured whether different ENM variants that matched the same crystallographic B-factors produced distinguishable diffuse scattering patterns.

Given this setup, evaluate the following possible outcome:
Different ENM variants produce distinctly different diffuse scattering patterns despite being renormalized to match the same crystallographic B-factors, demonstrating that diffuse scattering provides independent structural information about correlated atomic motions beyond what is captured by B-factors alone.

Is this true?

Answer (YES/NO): YES